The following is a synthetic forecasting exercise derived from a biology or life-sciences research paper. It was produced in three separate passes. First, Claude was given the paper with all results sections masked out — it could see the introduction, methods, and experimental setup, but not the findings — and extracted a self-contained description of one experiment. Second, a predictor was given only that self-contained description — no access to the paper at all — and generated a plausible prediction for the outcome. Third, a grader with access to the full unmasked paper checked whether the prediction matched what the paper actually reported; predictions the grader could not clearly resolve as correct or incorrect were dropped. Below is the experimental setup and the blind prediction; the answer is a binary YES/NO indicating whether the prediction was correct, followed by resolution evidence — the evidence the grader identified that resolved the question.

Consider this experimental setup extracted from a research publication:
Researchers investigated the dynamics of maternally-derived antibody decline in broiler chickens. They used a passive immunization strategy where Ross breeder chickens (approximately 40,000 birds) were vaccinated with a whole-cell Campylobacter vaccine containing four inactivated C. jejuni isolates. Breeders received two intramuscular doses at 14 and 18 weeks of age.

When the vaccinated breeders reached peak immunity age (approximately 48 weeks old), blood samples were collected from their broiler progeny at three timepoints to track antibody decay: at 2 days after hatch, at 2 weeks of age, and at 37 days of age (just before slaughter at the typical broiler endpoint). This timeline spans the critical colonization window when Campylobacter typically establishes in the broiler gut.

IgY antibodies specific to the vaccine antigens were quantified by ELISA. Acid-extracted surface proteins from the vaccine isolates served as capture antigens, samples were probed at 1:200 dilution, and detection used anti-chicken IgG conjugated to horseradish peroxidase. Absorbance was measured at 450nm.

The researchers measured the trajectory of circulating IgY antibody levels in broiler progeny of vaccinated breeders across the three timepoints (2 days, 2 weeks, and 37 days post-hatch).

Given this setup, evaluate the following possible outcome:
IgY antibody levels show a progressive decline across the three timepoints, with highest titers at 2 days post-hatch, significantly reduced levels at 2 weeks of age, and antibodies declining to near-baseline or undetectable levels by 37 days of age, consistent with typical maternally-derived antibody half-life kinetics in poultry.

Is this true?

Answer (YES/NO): NO